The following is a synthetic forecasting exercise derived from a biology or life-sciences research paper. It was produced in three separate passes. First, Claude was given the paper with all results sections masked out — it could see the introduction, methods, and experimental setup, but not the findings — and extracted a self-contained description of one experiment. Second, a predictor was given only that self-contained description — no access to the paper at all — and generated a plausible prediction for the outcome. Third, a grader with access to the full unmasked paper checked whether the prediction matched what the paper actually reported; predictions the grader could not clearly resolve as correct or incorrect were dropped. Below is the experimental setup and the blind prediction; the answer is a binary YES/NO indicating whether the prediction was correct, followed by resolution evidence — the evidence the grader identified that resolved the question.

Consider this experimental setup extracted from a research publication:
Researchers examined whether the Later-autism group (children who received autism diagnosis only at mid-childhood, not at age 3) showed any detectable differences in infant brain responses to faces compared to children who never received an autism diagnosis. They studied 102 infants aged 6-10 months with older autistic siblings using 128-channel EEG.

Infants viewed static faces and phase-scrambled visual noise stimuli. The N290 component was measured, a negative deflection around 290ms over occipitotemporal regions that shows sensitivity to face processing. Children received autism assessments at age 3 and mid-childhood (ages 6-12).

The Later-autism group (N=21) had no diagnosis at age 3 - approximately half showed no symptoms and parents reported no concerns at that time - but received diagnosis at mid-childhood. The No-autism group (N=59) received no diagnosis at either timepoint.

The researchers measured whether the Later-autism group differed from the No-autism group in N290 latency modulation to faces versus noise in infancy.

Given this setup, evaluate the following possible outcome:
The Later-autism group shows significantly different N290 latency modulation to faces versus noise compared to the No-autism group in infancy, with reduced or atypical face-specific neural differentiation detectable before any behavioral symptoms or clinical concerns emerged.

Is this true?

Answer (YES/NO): NO